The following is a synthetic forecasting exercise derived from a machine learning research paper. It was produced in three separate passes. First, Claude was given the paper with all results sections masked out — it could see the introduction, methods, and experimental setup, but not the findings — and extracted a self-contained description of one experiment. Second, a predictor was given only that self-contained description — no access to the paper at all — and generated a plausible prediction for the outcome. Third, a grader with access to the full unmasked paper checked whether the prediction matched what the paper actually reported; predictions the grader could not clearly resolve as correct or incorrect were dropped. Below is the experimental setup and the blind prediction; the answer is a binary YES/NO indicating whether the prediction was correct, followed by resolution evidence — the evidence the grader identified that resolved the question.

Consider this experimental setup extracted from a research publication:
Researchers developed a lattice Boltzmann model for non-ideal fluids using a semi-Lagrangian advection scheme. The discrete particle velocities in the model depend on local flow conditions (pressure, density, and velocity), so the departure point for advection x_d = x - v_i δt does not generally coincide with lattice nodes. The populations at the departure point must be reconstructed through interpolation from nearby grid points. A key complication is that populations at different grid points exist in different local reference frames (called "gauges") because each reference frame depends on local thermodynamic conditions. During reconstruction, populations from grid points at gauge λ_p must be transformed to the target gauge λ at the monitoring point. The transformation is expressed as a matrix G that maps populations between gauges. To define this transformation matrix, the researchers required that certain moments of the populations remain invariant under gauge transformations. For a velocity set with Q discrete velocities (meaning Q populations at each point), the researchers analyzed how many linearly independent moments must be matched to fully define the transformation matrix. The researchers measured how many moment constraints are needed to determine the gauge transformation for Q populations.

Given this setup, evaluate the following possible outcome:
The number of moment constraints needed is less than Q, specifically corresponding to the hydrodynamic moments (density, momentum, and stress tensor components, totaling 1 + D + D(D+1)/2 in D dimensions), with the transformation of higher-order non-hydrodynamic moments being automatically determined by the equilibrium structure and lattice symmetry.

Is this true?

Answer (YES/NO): NO